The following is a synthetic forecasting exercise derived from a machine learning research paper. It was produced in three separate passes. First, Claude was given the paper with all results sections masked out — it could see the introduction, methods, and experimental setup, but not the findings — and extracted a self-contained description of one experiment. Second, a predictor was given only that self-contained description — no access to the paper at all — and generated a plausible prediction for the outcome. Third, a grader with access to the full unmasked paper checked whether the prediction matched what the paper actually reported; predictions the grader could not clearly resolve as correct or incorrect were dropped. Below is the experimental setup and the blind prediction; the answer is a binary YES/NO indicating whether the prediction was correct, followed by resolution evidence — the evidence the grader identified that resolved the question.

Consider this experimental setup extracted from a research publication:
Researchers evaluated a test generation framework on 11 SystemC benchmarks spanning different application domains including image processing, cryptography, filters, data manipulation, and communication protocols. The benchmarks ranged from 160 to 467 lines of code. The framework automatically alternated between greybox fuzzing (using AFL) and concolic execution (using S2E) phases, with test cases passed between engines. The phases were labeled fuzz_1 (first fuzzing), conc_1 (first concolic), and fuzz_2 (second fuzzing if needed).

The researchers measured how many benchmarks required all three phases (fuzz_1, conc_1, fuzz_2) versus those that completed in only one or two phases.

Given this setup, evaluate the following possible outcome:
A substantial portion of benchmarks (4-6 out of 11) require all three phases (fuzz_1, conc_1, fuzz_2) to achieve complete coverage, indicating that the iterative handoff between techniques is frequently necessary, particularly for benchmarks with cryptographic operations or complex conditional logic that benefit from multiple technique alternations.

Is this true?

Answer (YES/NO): YES